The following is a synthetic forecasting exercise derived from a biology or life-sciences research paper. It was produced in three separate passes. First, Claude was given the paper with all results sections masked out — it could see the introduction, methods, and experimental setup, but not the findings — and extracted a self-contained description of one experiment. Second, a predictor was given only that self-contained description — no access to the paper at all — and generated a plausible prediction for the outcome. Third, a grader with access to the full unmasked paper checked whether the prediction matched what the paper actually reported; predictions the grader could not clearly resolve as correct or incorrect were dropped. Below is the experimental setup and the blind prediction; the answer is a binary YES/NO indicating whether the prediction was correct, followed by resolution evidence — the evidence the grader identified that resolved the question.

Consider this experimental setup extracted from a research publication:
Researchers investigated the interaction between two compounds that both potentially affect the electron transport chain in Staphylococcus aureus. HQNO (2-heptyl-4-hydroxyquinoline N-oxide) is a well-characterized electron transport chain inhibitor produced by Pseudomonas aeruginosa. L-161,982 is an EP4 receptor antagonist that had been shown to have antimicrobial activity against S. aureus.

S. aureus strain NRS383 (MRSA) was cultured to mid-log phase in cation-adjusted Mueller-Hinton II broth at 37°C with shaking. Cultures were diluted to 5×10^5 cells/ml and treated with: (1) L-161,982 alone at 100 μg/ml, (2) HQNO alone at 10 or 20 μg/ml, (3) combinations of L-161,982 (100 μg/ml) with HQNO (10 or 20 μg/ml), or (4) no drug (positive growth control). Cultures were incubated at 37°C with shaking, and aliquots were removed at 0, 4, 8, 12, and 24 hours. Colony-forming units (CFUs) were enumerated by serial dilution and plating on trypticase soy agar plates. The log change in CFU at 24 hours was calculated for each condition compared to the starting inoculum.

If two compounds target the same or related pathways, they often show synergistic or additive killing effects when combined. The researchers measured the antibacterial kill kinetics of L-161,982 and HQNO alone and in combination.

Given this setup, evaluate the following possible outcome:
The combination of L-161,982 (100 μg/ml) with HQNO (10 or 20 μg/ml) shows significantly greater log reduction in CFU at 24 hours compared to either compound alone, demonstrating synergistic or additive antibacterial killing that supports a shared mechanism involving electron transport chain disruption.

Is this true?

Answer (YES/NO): YES